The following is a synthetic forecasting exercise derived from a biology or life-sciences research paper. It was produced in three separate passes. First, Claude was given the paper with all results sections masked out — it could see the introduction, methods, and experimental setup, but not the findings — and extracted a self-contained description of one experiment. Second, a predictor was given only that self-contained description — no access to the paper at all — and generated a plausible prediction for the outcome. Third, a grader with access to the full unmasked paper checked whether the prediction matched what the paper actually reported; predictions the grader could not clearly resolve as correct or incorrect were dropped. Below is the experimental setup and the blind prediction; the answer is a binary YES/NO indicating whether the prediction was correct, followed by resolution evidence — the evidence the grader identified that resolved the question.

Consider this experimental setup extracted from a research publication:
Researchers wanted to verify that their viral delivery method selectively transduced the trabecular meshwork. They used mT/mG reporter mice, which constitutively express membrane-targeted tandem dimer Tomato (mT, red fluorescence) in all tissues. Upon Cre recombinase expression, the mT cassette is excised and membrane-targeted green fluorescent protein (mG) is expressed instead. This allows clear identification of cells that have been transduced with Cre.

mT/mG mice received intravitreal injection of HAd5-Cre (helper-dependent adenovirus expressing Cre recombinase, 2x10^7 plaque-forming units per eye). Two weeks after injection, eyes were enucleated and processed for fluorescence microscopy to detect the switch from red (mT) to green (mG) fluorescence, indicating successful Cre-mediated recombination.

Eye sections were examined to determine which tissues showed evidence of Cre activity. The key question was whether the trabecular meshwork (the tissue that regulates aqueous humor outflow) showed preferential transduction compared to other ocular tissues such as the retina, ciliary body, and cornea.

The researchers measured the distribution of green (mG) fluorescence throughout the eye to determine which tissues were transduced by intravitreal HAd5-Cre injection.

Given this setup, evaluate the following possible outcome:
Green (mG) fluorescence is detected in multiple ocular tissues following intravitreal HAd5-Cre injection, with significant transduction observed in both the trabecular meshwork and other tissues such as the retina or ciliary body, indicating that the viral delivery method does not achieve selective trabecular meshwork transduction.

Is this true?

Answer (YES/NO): NO